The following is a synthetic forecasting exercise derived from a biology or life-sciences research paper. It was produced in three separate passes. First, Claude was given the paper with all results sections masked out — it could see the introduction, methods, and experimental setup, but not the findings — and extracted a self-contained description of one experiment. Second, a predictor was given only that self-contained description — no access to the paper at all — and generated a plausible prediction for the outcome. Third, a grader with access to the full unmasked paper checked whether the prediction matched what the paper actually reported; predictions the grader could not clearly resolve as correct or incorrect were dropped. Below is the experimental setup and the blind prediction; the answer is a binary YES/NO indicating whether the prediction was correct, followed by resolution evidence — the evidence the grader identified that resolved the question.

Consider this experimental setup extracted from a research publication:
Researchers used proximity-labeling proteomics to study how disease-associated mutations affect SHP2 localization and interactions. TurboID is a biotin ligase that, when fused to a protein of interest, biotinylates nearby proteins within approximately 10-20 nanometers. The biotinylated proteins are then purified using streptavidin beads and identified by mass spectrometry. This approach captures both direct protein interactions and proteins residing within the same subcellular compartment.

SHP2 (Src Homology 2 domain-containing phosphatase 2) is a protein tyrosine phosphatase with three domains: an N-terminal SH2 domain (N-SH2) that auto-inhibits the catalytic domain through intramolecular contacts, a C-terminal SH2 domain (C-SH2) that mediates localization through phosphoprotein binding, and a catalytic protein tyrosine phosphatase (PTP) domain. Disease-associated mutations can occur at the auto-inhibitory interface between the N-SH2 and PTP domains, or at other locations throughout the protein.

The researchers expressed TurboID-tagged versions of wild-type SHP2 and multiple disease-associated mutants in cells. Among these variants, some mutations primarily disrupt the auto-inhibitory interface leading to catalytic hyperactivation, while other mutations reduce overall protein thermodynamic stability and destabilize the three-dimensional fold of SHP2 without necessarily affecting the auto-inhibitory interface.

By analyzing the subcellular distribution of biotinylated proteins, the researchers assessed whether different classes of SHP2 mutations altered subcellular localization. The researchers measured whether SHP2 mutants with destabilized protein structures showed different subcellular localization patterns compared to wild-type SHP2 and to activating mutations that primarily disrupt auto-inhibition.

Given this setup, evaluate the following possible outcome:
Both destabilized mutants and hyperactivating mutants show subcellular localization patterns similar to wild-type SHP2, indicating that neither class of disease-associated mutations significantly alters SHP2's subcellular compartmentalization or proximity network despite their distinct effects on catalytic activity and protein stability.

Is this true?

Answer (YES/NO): NO